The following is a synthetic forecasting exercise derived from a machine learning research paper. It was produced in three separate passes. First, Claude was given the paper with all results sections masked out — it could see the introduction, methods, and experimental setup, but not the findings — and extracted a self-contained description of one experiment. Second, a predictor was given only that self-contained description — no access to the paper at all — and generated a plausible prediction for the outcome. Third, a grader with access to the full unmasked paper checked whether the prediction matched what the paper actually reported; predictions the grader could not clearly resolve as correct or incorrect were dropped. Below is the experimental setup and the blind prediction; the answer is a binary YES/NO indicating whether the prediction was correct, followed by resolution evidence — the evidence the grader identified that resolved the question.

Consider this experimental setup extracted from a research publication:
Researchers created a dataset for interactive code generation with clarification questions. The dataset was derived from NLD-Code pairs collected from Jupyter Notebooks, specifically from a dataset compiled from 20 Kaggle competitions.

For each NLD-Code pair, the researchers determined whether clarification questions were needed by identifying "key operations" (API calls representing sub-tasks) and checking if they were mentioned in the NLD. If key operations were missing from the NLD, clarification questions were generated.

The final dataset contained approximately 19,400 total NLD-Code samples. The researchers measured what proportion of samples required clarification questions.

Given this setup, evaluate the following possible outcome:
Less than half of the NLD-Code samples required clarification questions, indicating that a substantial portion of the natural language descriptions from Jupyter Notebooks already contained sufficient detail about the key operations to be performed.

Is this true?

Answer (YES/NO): NO